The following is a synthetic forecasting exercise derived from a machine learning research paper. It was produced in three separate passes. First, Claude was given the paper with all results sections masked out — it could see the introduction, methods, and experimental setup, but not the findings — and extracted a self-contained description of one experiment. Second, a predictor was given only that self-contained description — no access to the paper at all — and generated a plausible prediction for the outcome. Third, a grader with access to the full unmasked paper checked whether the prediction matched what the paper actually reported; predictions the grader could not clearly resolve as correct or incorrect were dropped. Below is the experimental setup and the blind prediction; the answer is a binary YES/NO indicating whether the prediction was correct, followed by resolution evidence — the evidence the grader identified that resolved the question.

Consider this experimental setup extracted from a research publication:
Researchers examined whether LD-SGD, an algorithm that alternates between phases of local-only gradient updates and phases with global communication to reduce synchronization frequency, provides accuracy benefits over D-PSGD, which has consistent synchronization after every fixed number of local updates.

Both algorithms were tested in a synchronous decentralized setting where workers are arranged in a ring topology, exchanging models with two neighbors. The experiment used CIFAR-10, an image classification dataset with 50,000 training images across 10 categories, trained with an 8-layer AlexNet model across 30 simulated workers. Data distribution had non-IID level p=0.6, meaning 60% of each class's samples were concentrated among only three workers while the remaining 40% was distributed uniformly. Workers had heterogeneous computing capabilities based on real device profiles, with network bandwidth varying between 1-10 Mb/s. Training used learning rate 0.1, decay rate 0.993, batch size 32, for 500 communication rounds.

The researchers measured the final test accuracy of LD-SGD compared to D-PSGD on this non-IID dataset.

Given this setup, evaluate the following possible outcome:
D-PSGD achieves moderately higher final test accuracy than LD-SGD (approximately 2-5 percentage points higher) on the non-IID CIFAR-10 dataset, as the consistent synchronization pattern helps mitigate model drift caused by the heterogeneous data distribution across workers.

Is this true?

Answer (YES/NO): NO